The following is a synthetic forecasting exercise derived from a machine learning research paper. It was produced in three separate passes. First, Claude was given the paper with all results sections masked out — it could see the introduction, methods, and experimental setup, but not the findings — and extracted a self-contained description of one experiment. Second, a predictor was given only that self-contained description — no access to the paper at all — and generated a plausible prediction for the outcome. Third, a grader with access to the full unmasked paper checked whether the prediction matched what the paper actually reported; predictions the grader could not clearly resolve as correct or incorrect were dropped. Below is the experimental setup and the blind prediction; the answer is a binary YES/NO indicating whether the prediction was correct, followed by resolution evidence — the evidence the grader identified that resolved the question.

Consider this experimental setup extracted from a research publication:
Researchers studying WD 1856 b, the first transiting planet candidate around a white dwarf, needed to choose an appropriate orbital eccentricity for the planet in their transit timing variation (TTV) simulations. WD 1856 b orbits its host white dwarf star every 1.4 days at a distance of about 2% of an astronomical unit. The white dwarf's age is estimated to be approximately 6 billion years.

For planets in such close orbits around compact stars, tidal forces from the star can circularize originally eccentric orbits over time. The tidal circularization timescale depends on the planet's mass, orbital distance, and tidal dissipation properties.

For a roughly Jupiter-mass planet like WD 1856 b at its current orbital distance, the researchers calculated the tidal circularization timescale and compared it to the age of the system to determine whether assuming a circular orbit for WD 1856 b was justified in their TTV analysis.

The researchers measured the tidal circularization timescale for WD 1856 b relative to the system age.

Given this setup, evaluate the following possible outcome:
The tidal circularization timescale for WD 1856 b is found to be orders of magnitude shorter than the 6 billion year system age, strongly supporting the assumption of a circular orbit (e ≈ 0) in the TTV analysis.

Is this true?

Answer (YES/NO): YES